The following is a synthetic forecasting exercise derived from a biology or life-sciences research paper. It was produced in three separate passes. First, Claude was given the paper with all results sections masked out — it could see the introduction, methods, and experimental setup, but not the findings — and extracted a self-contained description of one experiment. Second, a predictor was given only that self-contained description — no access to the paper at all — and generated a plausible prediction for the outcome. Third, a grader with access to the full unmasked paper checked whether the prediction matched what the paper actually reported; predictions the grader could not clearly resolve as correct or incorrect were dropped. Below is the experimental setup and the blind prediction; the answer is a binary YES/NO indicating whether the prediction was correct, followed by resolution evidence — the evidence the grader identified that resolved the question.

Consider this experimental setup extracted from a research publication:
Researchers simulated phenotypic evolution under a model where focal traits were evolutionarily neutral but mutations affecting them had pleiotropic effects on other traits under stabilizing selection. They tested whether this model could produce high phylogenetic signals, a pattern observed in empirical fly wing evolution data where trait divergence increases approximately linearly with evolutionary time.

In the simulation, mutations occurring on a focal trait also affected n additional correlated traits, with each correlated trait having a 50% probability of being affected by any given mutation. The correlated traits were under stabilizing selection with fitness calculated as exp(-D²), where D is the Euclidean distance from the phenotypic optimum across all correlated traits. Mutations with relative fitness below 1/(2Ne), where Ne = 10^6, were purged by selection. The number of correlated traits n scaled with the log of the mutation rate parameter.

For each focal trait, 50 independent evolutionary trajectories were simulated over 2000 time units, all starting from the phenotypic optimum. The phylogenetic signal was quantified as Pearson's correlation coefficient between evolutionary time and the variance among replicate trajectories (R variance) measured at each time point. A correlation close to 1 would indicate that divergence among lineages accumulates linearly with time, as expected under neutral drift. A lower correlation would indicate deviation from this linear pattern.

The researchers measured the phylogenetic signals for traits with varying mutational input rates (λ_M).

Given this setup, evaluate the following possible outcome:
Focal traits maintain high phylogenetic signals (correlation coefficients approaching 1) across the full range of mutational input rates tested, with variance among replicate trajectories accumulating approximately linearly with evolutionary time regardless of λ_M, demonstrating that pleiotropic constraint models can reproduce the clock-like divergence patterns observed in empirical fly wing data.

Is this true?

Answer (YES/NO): YES